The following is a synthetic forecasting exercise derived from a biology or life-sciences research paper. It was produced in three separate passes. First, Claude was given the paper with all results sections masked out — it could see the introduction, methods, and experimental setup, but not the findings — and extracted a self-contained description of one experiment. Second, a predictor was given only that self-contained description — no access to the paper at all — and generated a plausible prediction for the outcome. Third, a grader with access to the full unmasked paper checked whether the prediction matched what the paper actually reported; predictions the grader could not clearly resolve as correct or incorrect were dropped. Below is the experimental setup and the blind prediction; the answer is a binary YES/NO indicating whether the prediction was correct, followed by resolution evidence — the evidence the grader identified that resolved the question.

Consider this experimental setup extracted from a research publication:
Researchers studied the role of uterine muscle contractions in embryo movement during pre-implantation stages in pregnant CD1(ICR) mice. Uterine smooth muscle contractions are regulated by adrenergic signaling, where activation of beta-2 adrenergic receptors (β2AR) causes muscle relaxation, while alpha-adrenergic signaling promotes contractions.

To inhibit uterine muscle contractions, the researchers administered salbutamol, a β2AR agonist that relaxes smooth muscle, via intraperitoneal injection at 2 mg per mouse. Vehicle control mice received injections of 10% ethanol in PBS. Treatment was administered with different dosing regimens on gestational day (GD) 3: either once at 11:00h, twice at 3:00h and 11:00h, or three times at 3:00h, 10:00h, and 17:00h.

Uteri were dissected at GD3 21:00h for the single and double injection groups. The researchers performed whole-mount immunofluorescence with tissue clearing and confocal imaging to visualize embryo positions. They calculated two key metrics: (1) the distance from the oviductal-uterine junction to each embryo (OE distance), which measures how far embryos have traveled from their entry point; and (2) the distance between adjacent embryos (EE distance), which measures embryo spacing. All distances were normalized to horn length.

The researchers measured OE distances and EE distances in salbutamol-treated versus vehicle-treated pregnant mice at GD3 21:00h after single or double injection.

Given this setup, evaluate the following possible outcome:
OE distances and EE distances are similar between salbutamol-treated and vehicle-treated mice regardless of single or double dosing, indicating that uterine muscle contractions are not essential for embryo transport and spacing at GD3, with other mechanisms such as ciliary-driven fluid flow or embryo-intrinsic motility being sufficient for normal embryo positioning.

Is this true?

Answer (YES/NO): NO